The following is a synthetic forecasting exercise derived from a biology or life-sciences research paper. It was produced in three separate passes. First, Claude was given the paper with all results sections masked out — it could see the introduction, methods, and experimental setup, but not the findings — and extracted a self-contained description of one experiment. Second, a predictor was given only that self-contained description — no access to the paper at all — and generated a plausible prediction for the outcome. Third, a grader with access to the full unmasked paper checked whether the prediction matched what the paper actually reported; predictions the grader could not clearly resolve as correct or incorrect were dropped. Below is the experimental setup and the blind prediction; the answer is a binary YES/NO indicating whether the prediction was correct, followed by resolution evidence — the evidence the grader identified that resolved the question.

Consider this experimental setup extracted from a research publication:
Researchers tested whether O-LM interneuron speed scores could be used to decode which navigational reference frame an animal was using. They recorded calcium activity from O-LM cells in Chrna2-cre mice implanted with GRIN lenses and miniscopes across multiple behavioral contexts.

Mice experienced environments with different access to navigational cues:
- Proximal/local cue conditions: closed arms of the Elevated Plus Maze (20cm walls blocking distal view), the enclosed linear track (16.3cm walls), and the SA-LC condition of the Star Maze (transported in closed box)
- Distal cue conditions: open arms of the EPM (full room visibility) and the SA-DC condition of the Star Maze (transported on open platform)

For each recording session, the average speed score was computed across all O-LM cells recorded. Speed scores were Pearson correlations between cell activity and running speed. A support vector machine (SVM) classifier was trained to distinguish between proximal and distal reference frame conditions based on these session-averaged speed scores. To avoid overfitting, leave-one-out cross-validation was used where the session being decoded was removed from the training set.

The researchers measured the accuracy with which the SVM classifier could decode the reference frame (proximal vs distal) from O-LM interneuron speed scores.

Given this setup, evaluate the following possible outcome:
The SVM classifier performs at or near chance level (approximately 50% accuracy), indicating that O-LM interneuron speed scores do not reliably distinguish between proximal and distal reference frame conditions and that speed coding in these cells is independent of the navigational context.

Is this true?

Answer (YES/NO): NO